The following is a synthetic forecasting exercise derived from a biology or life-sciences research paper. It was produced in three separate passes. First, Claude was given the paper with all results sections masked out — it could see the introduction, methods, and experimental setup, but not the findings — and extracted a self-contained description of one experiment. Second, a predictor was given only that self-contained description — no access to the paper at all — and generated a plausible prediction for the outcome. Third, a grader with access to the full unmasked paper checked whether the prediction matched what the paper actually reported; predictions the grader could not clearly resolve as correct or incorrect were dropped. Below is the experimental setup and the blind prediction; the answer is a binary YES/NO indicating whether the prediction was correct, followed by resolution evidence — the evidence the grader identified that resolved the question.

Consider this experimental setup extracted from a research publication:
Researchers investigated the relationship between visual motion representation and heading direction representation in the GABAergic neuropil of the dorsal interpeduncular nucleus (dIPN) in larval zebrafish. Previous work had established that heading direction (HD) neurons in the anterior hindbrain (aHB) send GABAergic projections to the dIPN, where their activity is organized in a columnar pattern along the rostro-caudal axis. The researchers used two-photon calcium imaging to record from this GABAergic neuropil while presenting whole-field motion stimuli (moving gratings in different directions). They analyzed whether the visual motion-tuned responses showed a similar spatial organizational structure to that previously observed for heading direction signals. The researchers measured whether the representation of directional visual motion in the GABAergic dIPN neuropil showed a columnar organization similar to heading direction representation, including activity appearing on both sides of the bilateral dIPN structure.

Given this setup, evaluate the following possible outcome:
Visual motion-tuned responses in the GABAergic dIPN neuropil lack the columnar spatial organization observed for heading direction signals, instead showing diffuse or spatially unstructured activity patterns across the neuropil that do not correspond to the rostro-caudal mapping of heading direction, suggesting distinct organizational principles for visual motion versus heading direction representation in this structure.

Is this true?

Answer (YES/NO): NO